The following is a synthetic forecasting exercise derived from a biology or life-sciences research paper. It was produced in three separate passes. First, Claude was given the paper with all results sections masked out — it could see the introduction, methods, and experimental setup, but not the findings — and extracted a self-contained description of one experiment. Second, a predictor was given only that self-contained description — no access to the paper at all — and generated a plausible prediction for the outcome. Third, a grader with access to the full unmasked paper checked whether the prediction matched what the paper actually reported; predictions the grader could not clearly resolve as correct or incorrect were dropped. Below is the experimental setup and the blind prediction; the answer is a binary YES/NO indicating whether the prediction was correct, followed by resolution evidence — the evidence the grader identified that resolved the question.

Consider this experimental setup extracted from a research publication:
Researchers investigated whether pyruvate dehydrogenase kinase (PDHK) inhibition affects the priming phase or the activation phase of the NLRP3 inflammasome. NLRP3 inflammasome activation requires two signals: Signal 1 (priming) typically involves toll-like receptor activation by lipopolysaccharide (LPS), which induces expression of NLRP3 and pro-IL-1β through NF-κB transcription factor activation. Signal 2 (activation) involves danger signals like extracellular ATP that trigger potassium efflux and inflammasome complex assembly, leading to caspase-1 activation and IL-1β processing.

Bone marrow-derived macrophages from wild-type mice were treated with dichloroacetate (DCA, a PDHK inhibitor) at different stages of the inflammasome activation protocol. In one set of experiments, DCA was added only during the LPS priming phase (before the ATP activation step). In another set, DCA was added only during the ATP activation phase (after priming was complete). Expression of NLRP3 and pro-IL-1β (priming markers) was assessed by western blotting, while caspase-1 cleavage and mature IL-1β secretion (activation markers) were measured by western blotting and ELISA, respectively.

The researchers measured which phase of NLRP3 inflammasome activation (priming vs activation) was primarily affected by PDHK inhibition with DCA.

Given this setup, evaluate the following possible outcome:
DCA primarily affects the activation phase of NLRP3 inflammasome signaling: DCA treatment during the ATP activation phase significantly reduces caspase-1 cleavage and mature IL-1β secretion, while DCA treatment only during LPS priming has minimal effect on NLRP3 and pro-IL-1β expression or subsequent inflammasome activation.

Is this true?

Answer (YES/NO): YES